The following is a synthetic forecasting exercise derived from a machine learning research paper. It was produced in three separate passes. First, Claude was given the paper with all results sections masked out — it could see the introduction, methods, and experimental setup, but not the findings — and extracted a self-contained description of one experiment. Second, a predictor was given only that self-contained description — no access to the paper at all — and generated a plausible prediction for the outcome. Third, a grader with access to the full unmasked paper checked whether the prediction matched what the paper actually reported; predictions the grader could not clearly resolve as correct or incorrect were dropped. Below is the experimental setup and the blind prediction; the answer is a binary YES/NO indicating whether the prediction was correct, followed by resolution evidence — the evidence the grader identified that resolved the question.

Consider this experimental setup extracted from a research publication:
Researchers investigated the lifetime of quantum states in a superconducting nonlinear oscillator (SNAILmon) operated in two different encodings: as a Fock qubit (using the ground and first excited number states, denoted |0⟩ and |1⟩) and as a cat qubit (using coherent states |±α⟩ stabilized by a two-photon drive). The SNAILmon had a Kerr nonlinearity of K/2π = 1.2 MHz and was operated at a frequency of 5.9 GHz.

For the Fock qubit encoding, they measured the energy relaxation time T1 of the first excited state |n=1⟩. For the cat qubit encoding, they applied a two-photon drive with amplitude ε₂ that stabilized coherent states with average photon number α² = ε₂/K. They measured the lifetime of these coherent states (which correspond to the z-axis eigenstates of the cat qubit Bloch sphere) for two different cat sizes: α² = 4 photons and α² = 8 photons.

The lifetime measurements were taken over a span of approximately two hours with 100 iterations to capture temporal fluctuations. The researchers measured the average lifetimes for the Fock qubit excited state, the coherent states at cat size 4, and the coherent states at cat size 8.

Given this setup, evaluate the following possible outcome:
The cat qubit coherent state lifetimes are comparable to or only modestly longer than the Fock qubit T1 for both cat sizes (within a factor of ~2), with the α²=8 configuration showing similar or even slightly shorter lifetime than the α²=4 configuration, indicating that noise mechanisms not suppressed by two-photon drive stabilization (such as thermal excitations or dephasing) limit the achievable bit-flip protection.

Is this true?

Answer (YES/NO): NO